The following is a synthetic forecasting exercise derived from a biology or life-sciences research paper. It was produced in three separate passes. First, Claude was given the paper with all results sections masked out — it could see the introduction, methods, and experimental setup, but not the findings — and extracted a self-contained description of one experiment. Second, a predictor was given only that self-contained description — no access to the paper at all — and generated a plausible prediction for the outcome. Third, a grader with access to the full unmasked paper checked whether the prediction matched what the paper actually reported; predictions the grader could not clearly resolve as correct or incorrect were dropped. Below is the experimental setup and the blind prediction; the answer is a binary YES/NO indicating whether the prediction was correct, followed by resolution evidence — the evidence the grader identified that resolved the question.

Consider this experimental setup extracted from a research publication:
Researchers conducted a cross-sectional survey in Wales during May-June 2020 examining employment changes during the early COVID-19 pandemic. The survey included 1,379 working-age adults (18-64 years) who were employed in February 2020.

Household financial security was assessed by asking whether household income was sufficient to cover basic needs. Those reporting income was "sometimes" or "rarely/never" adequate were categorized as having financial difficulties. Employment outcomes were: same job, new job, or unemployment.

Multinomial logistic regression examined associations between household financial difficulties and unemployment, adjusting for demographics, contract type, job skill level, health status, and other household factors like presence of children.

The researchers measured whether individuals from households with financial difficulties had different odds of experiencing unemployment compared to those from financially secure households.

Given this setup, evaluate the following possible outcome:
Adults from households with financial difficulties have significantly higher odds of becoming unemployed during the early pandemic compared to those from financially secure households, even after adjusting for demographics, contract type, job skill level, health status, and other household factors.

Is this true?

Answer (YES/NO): YES